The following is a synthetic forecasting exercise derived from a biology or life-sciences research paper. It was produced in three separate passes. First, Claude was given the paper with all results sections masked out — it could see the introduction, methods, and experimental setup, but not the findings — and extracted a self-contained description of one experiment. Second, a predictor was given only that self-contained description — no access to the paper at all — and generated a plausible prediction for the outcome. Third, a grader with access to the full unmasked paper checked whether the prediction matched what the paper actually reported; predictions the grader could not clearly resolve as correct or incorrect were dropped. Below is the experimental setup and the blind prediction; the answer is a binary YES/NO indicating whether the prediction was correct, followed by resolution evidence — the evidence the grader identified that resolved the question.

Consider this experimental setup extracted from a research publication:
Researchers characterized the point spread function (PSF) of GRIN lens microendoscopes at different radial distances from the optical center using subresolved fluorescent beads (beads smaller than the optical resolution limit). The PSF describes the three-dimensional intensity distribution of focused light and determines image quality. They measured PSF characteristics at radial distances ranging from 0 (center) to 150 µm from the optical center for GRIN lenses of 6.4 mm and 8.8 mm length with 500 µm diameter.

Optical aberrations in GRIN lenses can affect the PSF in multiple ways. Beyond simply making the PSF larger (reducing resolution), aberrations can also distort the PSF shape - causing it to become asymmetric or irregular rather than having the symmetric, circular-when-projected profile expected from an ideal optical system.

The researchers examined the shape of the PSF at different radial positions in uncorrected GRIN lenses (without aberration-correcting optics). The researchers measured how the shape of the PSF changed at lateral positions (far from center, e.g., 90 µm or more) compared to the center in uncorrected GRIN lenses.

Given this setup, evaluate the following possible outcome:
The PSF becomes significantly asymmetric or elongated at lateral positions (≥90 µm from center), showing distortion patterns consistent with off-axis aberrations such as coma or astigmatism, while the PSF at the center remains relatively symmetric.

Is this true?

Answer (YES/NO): YES